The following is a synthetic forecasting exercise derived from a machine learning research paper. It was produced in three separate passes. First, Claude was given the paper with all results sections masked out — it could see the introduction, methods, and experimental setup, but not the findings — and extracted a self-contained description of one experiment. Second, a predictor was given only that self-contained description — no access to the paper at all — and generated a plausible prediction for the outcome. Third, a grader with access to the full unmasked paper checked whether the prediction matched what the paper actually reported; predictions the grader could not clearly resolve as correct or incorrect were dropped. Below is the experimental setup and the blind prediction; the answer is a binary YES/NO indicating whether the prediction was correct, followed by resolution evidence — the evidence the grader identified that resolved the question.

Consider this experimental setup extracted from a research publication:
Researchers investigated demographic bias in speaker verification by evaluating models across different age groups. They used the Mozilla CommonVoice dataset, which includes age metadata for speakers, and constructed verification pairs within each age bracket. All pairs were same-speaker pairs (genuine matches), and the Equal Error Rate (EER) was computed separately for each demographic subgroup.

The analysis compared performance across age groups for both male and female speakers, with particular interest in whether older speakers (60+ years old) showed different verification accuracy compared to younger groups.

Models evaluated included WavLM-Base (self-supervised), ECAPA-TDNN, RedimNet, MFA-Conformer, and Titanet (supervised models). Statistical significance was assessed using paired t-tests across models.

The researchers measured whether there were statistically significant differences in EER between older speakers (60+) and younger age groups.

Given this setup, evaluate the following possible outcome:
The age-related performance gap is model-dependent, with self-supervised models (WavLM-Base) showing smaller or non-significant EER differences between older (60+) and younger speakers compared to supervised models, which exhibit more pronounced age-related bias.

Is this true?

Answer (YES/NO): NO